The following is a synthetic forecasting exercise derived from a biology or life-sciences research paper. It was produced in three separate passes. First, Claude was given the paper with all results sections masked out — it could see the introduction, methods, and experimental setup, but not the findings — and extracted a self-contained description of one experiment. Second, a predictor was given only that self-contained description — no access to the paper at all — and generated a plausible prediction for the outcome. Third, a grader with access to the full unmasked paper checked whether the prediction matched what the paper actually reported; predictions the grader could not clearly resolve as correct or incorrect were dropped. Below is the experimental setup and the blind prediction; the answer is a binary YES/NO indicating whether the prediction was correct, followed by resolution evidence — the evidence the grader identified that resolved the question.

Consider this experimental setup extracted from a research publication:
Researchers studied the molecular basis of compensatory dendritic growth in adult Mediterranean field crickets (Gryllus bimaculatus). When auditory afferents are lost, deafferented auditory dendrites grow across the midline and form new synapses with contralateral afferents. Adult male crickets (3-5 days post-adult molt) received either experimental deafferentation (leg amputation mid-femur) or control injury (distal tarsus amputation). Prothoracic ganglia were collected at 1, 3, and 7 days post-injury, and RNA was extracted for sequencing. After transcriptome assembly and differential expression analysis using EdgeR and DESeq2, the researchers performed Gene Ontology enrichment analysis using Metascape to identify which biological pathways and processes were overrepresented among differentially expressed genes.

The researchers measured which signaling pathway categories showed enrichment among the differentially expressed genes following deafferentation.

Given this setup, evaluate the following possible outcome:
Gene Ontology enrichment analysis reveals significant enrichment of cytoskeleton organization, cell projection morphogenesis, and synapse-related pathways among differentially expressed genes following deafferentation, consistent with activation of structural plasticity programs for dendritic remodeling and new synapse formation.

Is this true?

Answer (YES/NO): NO